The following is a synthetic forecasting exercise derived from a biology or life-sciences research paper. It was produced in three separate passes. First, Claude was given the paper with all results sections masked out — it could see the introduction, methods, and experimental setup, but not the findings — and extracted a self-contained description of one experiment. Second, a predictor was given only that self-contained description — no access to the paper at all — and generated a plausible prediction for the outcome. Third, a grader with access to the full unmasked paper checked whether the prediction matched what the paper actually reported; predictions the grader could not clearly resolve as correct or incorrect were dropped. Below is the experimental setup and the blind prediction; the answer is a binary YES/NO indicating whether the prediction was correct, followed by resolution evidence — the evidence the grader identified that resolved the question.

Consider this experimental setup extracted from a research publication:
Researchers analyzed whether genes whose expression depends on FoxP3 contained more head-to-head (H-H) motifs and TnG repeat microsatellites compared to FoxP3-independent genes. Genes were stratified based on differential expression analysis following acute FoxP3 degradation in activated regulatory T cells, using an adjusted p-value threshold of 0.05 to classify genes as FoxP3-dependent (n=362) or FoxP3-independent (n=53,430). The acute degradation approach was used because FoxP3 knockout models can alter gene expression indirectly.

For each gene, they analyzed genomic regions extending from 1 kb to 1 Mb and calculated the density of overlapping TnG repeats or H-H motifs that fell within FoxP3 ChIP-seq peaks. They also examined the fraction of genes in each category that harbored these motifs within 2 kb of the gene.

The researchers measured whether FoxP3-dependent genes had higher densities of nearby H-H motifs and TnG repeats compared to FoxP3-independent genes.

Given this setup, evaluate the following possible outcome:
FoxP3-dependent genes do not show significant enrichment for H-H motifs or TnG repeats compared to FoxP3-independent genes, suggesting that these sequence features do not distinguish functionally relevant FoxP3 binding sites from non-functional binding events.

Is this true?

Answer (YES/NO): NO